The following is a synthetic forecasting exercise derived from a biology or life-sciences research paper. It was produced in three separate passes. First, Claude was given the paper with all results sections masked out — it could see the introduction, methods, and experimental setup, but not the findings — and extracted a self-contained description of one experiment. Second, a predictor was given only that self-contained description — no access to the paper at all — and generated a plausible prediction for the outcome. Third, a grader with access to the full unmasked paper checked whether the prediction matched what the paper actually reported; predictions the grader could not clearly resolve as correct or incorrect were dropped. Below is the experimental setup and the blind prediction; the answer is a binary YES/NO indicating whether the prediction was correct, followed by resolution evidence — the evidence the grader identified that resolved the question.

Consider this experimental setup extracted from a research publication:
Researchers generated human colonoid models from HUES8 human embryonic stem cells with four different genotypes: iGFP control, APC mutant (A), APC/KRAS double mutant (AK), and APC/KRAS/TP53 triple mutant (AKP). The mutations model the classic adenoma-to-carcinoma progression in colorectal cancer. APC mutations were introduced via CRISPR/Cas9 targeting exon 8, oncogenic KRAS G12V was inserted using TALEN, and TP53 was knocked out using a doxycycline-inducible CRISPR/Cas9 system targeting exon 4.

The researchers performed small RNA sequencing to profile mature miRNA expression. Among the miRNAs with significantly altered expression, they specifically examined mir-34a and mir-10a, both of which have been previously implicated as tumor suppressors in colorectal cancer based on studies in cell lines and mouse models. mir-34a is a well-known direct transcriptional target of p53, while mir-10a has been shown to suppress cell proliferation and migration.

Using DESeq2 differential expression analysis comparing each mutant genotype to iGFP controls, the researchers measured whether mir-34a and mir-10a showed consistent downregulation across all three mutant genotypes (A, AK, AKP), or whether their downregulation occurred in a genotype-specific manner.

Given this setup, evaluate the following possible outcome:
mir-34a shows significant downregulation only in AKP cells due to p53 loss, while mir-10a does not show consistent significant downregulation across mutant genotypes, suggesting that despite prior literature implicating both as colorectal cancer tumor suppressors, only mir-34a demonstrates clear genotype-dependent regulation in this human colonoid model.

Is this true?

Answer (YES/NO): NO